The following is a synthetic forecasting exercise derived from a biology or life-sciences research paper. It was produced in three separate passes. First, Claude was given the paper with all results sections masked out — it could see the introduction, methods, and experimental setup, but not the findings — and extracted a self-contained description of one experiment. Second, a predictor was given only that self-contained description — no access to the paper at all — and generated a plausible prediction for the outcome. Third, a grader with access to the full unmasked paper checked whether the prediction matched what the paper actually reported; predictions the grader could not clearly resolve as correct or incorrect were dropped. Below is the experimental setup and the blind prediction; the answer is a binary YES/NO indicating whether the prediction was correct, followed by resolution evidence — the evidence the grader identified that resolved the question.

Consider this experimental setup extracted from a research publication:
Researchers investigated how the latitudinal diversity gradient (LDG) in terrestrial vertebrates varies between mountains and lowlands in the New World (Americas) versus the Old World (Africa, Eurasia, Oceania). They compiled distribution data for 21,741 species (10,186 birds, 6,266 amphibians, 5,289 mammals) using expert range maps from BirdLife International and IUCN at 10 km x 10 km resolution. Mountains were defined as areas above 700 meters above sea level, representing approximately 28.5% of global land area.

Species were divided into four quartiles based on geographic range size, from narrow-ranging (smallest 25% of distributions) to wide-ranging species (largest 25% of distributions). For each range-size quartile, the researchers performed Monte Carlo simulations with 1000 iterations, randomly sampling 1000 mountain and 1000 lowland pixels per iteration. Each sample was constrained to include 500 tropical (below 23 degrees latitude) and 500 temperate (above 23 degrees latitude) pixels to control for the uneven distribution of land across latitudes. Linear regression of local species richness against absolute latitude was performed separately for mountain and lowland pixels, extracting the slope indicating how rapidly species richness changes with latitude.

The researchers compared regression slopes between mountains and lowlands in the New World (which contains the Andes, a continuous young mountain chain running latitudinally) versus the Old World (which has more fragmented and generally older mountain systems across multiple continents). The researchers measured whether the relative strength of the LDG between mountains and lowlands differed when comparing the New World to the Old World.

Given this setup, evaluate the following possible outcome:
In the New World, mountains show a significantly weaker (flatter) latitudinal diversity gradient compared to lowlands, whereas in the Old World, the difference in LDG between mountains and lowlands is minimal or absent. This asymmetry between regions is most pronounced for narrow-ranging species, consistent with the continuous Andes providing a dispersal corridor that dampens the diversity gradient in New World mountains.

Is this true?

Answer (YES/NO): NO